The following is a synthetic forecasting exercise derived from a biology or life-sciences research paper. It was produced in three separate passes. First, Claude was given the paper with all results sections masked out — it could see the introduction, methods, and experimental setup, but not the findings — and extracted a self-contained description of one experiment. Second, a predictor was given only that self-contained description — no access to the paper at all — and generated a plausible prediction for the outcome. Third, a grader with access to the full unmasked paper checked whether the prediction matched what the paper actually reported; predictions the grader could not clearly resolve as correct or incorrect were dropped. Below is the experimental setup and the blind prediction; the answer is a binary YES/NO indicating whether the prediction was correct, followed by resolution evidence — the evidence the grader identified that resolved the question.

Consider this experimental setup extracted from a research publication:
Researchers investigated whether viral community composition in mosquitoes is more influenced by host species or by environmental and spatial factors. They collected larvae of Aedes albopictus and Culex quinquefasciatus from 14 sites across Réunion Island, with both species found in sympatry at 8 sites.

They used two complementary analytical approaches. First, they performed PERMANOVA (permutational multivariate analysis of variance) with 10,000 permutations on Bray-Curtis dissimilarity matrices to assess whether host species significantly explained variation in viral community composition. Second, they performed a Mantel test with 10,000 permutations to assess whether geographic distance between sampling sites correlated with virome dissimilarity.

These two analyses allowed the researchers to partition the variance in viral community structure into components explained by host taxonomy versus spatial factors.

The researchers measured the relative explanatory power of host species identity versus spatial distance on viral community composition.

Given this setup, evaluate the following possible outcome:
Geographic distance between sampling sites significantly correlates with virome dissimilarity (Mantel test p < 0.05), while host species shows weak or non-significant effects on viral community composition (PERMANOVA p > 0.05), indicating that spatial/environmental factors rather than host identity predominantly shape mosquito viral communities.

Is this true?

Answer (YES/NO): NO